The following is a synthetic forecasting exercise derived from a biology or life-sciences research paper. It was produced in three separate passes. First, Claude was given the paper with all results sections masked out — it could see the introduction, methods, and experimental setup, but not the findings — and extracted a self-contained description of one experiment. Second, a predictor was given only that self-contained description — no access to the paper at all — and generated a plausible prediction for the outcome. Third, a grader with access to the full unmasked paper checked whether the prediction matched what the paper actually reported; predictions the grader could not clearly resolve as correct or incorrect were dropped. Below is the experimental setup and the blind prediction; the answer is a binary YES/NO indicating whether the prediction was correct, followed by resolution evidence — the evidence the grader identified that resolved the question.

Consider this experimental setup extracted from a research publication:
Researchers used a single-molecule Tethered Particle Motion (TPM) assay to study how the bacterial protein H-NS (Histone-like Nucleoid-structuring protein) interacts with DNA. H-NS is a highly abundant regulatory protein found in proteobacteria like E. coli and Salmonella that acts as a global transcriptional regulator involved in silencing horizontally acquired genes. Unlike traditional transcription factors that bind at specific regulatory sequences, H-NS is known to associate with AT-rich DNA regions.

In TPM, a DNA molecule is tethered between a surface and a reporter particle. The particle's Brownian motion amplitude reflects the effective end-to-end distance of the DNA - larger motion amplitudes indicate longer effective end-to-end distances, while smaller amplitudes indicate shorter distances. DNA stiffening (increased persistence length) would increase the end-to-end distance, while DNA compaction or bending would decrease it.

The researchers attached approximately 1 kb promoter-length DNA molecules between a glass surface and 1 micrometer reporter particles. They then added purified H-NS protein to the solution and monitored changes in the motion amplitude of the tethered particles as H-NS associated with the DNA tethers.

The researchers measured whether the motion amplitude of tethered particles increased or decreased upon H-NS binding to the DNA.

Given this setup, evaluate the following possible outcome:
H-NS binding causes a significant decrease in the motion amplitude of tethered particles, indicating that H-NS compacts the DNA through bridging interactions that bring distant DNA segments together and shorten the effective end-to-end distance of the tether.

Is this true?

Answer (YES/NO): NO